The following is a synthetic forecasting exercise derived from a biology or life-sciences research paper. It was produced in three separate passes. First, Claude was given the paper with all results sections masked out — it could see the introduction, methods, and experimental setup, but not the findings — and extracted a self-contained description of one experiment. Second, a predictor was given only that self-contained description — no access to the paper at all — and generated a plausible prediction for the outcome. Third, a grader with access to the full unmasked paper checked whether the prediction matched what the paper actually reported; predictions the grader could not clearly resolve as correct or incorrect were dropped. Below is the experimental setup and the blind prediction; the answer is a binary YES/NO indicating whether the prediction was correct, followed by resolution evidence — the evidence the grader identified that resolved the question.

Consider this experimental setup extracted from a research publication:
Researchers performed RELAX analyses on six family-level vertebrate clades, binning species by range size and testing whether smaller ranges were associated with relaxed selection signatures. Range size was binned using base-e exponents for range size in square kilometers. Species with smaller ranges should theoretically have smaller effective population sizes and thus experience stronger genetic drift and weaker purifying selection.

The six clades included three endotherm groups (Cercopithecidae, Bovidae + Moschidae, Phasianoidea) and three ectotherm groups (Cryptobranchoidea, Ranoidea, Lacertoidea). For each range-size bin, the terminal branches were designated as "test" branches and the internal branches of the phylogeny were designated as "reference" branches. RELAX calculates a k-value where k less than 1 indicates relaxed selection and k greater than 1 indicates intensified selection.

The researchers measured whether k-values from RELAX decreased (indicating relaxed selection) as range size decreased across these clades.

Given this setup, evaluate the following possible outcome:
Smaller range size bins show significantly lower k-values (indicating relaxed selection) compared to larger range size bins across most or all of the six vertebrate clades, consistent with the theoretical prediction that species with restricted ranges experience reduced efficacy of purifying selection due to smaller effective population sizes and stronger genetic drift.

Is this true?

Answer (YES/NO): NO